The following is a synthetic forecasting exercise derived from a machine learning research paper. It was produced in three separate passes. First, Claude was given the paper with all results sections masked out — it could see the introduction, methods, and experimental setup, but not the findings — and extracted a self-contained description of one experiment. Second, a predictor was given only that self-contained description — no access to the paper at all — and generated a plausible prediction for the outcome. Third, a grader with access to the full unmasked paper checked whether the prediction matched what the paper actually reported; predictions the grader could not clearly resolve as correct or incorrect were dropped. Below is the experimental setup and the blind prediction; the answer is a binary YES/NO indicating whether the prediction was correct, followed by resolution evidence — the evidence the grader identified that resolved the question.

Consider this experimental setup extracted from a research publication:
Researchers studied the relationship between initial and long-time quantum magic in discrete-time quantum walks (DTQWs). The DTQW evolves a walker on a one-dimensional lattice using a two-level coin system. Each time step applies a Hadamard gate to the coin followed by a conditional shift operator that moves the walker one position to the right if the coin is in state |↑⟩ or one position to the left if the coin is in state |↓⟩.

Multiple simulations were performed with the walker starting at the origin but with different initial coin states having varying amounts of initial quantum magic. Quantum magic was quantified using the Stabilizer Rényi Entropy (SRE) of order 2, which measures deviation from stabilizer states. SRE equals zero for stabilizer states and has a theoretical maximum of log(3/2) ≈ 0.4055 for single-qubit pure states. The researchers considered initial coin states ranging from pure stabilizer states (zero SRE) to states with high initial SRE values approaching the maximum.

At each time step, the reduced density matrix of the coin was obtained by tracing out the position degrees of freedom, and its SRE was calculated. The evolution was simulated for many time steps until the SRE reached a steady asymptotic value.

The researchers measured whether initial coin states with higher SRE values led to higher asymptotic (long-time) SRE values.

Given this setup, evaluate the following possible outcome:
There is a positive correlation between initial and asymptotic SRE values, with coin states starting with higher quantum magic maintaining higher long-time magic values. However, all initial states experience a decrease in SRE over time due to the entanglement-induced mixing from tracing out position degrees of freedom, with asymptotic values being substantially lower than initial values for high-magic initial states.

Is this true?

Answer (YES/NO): NO